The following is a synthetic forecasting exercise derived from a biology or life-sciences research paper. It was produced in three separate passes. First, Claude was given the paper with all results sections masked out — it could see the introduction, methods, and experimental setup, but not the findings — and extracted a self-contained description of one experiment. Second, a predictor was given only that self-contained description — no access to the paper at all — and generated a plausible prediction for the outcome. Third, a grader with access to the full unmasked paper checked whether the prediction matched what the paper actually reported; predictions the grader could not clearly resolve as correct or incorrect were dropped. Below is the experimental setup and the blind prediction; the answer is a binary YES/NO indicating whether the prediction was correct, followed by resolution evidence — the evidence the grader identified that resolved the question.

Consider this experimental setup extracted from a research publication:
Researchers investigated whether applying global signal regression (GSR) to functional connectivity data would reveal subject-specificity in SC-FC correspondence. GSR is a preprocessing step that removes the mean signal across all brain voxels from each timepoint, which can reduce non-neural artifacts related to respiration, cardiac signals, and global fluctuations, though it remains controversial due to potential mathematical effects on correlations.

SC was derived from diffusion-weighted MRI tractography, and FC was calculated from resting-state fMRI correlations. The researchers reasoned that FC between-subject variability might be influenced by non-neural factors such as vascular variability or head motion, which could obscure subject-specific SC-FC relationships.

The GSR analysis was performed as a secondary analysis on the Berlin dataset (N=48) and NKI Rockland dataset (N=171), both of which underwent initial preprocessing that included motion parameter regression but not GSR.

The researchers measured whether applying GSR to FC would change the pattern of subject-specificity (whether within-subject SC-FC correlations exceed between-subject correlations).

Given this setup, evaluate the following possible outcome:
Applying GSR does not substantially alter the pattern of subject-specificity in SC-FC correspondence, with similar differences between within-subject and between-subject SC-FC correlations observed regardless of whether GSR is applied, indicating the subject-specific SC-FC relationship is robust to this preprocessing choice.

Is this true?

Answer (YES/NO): NO